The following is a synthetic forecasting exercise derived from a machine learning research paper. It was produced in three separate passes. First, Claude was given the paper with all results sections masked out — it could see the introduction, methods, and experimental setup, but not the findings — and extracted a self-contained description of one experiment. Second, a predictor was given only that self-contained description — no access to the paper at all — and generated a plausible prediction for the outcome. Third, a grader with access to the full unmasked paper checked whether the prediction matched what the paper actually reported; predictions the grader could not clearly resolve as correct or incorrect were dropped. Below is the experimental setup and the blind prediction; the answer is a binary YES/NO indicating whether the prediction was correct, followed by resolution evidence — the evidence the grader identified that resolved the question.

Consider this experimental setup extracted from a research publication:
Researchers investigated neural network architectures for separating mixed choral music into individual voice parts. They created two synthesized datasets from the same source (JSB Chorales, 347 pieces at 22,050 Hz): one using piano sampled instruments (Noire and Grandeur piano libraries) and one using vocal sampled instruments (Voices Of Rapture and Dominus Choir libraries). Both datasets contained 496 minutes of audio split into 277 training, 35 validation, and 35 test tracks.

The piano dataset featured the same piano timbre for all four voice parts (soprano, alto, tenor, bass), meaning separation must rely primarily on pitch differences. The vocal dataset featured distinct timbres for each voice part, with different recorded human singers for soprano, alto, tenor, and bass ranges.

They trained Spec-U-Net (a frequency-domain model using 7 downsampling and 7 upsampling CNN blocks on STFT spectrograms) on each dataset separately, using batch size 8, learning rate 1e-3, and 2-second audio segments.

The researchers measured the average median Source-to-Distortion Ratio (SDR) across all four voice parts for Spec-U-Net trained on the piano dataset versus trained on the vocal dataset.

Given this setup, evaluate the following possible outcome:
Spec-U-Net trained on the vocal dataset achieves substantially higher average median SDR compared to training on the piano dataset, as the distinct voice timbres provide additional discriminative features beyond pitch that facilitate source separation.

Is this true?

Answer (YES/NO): NO